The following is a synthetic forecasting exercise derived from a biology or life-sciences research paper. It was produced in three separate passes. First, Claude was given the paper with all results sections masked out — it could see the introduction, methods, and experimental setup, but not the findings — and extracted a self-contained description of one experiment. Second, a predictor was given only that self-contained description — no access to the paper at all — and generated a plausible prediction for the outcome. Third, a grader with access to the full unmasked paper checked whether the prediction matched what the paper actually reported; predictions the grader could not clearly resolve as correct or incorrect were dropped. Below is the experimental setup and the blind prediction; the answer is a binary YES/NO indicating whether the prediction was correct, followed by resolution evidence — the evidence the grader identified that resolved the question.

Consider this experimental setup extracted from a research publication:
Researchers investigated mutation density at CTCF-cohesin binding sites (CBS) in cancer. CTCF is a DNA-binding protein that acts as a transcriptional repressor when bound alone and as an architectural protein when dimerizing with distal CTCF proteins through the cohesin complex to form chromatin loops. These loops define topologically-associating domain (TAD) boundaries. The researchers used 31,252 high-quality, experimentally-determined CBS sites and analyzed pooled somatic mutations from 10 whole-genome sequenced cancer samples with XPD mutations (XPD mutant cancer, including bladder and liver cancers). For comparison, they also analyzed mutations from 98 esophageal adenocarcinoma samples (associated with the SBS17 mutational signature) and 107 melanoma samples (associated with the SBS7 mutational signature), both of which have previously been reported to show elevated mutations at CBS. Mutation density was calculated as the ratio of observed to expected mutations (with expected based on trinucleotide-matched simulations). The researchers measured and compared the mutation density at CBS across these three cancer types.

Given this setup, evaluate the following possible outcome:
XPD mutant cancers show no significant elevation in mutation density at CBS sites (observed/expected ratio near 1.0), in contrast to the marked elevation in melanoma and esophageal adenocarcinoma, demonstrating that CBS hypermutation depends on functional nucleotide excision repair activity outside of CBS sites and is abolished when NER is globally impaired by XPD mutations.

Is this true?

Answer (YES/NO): NO